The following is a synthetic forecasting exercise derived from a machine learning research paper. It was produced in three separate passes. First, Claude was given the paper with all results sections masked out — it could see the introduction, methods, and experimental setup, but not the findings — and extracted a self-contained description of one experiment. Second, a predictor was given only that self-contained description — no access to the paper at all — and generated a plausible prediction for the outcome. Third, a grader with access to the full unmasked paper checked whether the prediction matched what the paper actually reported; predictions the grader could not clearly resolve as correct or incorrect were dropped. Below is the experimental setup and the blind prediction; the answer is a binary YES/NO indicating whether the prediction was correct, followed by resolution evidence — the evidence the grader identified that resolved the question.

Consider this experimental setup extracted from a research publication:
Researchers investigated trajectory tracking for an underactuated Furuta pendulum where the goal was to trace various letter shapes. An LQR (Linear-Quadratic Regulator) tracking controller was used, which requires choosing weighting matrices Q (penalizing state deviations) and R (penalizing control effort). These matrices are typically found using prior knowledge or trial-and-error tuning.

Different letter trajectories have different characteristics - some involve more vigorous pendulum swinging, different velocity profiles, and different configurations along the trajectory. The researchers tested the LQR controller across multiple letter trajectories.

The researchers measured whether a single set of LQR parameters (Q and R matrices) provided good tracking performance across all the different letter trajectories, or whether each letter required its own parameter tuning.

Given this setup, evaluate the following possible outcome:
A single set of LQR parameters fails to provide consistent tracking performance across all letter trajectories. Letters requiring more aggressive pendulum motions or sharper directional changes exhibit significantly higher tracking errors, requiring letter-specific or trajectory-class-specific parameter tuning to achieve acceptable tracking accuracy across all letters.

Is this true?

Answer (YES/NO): YES